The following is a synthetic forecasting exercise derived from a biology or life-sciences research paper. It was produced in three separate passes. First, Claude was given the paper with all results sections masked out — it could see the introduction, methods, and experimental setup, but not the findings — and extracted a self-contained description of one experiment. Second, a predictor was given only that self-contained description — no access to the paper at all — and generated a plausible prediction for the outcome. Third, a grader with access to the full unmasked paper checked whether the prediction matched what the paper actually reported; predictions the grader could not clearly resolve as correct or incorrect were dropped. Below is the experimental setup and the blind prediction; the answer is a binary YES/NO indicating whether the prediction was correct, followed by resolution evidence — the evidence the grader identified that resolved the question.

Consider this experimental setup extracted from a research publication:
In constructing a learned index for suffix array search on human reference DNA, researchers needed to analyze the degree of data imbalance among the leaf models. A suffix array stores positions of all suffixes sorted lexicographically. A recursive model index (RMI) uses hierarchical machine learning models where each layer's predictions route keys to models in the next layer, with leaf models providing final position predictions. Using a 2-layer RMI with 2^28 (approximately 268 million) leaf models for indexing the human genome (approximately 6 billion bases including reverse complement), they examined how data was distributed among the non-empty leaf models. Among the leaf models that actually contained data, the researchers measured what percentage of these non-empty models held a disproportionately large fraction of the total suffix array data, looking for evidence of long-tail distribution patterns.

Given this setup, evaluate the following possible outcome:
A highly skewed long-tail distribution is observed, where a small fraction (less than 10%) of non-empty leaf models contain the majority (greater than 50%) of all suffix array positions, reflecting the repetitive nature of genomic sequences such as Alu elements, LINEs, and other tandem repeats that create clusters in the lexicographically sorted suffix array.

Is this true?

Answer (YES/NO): NO